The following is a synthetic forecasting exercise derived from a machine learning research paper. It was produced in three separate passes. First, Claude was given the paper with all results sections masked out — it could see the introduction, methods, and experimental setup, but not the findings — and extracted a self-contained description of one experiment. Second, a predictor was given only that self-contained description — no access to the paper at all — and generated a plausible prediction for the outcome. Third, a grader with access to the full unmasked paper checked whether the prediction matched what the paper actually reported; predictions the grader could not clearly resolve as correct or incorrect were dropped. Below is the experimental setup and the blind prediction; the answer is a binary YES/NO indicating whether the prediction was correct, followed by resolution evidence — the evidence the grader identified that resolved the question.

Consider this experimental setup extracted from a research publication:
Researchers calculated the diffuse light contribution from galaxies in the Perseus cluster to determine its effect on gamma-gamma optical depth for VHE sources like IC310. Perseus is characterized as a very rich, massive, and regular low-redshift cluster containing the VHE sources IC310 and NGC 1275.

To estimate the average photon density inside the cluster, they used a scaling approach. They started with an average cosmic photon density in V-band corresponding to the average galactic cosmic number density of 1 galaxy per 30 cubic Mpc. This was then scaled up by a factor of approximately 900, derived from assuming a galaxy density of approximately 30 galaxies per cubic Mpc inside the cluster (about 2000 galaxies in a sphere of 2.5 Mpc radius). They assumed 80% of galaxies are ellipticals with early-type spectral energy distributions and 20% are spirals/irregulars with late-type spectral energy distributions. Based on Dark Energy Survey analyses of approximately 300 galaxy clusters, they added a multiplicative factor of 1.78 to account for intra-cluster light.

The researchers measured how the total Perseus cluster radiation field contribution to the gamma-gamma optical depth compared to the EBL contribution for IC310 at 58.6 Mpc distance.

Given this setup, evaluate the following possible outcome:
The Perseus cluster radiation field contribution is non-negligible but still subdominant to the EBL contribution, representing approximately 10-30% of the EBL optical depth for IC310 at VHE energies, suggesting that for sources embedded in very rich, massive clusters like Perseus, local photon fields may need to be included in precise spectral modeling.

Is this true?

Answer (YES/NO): NO